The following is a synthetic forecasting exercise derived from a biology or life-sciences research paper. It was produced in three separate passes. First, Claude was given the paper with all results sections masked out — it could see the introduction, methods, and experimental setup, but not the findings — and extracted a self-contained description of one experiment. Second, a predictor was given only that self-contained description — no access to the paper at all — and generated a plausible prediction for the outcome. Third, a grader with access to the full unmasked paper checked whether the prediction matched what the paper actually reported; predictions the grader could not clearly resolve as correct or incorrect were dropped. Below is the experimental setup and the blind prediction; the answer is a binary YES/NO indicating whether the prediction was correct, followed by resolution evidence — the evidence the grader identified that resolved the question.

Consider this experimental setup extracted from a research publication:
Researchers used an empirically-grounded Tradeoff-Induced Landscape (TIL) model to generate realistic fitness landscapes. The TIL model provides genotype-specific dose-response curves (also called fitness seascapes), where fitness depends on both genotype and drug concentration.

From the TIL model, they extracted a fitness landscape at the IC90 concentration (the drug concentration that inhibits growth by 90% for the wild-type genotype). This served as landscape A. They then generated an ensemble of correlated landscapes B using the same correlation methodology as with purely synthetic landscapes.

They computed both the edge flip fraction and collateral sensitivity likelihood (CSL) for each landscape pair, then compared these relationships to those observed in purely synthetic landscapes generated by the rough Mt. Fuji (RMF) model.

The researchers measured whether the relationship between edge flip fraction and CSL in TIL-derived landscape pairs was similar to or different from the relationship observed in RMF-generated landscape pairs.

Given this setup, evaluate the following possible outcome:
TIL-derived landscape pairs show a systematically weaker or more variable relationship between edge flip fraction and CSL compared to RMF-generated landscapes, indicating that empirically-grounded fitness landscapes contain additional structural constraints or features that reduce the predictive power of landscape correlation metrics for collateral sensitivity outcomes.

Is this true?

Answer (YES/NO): NO